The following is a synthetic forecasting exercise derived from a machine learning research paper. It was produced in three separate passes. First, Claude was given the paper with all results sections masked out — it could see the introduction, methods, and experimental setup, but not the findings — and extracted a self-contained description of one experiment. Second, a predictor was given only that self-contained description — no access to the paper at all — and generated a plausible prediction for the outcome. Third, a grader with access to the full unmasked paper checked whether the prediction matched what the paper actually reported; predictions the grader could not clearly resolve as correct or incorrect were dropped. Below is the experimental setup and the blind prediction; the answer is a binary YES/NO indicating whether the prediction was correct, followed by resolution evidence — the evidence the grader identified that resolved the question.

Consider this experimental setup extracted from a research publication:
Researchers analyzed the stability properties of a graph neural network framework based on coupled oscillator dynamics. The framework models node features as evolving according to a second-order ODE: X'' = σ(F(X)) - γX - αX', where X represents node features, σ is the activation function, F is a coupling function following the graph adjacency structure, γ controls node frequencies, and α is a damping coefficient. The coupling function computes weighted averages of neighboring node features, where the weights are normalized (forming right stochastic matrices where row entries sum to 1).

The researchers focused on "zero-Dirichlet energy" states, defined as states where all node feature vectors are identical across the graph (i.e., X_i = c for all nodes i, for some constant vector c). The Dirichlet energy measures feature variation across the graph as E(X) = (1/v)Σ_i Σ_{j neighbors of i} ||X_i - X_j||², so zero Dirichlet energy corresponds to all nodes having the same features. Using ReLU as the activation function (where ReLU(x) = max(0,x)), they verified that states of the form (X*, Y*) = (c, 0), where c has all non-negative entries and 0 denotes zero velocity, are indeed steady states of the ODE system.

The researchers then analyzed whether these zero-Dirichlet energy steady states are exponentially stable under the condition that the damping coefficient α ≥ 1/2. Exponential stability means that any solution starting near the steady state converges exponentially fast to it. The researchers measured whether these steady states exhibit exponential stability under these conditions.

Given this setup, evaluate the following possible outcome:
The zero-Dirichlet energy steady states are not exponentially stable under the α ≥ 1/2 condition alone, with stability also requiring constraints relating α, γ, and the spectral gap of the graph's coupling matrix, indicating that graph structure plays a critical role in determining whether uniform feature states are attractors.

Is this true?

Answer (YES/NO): NO